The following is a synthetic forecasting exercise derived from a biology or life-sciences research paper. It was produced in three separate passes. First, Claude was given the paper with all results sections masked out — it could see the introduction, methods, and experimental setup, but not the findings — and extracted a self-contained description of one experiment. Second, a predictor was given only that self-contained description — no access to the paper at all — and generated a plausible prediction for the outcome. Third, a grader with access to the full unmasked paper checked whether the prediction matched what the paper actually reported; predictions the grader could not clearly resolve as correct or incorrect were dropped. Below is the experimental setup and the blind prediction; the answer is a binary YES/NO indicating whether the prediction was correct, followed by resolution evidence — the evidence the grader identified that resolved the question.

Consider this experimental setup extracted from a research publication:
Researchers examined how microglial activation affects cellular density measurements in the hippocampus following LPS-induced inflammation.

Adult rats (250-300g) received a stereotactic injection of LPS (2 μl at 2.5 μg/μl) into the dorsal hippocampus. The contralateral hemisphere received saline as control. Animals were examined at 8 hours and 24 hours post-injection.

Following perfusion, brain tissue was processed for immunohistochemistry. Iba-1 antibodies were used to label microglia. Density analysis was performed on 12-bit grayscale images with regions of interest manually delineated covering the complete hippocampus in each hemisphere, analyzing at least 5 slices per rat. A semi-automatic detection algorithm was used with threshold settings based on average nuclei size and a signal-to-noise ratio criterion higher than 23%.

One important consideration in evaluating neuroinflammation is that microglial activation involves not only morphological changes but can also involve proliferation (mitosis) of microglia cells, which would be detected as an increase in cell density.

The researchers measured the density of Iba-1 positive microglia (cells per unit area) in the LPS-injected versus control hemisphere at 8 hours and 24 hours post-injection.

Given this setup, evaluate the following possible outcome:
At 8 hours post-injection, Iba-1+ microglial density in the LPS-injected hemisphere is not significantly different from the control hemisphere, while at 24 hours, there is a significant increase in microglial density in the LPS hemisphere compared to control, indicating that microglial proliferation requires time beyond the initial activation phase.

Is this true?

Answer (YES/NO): NO